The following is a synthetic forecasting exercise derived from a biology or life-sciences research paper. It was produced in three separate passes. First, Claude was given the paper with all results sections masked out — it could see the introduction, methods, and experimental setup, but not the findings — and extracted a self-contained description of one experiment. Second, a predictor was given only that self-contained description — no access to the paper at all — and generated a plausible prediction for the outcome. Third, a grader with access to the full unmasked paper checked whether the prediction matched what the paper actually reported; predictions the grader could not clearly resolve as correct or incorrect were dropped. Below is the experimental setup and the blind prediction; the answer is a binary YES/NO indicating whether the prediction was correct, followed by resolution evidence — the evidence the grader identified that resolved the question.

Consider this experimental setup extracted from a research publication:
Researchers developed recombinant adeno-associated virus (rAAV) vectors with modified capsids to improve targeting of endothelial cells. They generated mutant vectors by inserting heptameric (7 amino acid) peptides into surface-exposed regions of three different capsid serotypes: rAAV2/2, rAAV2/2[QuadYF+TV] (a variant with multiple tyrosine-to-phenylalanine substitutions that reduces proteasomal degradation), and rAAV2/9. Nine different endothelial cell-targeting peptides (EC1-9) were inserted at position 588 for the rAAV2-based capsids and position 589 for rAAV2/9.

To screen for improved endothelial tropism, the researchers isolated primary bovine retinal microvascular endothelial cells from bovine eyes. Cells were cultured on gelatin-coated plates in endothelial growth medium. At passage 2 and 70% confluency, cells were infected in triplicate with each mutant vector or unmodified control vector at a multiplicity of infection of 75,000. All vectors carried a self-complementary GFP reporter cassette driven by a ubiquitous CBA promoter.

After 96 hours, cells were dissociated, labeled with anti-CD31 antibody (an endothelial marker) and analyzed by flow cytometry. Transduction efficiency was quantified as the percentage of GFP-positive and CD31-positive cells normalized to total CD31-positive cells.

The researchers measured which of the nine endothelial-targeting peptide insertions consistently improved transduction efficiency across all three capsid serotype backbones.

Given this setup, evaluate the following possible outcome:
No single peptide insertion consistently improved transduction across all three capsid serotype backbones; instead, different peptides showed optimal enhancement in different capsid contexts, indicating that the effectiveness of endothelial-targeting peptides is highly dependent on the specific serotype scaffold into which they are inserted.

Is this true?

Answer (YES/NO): NO